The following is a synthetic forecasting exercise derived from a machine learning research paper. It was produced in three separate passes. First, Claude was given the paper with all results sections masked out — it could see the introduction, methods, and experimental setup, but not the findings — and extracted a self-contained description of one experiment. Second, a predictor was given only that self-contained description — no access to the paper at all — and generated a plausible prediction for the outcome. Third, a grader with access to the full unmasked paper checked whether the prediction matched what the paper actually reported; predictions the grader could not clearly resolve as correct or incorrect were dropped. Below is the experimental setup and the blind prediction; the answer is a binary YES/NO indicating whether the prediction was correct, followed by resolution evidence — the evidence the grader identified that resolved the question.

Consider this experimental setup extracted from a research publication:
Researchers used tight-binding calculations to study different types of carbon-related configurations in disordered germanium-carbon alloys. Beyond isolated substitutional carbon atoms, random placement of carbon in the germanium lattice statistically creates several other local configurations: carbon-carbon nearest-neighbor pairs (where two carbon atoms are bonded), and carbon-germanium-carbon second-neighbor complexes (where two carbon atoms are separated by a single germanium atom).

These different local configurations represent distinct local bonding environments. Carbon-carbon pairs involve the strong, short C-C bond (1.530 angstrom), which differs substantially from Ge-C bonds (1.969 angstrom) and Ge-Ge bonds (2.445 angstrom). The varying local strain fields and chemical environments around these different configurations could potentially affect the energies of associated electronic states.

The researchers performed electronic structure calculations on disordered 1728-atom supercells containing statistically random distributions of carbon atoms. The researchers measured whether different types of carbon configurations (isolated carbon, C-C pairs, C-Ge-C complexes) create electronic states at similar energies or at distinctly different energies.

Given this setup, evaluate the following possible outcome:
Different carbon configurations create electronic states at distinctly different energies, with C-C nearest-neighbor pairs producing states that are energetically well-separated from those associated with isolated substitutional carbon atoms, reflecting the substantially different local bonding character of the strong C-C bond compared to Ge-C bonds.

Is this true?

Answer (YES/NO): YES